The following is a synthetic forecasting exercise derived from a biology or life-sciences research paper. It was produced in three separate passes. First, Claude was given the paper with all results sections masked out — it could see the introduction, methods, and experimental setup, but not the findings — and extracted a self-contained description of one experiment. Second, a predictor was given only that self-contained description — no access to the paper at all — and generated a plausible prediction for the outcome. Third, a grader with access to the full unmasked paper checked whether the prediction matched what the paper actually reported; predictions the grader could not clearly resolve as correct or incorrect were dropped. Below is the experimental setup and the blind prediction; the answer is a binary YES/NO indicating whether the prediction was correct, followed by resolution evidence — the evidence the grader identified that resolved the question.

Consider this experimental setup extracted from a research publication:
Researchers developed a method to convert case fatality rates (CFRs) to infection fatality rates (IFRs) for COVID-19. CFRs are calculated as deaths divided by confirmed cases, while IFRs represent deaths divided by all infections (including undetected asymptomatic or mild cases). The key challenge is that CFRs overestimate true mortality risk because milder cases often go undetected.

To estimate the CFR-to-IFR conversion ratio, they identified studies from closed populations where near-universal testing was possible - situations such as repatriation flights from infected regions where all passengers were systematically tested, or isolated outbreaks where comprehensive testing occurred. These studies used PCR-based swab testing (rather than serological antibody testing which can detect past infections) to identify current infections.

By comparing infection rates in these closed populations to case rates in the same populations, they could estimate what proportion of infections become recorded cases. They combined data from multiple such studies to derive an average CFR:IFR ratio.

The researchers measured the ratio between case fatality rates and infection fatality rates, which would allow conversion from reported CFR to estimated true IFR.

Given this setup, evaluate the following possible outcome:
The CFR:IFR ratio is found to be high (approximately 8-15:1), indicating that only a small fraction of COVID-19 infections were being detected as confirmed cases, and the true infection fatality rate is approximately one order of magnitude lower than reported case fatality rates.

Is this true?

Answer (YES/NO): NO